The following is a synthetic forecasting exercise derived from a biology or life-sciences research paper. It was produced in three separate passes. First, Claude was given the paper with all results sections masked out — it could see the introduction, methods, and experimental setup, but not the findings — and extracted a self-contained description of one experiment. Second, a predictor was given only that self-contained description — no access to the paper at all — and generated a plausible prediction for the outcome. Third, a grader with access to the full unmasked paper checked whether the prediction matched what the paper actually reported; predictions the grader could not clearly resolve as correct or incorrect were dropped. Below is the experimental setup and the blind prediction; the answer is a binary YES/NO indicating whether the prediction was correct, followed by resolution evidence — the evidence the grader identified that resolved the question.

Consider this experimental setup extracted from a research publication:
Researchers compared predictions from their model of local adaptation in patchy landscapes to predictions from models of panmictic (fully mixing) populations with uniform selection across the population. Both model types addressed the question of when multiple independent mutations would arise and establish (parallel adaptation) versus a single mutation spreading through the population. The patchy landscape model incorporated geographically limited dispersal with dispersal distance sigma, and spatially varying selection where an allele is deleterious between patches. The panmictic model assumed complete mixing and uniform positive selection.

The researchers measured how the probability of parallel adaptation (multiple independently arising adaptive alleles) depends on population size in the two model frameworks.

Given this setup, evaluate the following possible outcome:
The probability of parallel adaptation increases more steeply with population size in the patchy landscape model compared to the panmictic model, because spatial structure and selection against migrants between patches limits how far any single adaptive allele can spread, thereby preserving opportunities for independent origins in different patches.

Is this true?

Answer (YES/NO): NO